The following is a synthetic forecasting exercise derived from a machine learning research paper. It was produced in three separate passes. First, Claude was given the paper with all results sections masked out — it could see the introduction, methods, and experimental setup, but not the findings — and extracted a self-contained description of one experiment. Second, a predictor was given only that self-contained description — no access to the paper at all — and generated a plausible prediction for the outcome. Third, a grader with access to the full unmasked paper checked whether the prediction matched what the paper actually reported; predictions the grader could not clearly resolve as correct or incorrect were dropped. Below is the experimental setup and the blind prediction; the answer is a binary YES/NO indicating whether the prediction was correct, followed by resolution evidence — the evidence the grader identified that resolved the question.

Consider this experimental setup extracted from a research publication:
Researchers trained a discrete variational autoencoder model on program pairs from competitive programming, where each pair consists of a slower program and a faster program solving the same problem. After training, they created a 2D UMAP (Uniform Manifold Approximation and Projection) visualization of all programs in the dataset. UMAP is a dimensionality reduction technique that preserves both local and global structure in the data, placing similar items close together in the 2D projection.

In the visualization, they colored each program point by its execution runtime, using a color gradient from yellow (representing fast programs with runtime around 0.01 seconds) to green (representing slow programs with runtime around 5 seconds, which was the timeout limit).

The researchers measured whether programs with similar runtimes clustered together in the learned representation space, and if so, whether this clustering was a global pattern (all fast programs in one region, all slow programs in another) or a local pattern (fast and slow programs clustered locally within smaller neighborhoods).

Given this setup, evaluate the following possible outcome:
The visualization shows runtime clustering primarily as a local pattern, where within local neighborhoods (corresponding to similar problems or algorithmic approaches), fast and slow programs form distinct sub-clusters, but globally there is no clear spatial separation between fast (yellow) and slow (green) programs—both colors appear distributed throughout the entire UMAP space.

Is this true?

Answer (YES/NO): YES